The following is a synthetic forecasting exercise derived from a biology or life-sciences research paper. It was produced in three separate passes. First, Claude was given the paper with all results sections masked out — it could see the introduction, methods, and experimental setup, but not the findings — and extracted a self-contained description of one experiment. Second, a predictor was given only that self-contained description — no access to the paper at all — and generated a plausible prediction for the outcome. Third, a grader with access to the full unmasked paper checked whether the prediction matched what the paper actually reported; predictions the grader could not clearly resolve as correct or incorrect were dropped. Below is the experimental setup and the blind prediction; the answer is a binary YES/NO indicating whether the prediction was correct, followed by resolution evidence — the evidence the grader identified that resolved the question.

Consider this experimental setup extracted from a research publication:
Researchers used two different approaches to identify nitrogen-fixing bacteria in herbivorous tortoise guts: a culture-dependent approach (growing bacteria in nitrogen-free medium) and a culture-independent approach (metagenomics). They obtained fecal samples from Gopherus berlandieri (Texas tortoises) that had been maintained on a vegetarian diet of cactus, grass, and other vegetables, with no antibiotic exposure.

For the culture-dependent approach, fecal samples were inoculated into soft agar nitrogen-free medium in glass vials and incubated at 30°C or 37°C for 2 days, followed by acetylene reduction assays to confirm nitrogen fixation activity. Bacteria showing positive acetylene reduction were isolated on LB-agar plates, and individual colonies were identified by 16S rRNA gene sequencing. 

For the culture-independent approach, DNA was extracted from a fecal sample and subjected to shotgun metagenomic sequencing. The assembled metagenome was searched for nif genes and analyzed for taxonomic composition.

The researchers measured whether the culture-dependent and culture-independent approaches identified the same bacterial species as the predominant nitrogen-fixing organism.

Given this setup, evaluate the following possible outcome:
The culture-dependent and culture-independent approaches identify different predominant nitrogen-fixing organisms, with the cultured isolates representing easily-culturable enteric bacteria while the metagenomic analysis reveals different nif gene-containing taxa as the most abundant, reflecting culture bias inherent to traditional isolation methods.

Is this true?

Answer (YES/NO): NO